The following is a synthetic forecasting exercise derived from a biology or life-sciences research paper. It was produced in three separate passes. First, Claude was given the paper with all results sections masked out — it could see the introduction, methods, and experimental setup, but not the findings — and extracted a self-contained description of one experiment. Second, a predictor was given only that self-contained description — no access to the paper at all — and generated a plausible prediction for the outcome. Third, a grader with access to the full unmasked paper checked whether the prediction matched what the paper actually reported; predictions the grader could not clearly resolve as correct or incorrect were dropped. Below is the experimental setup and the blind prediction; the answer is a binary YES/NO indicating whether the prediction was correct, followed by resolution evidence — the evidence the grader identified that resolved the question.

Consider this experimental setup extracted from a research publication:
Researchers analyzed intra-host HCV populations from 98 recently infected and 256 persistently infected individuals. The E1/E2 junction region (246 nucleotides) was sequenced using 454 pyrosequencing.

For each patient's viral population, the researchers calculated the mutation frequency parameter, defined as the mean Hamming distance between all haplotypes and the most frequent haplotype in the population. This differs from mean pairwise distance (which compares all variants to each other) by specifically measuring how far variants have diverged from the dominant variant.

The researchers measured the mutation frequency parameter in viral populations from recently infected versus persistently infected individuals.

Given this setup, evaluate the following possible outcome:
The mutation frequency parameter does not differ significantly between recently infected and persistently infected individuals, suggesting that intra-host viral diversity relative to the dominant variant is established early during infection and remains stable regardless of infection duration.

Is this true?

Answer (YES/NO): NO